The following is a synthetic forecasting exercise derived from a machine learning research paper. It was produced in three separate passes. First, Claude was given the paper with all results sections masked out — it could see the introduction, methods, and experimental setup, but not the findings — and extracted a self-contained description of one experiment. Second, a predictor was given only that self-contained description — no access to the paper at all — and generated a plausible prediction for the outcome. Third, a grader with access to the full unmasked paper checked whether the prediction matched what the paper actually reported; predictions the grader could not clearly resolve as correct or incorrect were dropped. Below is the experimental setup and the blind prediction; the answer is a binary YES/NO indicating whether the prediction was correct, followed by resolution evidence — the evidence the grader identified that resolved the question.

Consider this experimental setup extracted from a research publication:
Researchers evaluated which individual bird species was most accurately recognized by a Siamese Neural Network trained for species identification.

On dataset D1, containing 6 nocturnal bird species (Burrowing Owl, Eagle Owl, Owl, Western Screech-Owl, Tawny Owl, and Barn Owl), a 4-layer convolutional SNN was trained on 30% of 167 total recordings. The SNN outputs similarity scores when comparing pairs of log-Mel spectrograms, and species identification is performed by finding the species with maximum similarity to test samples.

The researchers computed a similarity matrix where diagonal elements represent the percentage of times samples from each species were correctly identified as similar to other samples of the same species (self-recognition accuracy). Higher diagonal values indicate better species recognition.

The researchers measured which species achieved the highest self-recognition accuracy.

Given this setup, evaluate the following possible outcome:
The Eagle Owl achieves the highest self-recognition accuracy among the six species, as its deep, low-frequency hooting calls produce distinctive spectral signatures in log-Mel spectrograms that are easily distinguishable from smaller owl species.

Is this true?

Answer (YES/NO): NO